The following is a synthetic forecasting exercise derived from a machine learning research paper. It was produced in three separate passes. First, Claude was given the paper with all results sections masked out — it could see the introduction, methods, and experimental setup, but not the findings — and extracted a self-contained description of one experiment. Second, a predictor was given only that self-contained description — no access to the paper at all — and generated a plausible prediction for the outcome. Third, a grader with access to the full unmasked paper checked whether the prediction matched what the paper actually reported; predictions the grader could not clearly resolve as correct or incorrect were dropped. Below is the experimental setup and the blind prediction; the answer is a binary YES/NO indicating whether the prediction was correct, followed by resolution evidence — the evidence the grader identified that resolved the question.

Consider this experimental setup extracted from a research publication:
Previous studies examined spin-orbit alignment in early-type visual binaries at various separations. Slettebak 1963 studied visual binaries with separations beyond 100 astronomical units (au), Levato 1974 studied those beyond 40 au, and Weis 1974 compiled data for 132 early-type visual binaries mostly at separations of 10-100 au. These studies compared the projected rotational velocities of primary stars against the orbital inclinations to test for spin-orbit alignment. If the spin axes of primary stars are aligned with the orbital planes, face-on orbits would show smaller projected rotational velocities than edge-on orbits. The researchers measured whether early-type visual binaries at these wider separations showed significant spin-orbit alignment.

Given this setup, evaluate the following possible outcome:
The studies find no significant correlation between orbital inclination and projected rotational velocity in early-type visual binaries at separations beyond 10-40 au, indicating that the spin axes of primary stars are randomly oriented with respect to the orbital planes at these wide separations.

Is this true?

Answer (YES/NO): YES